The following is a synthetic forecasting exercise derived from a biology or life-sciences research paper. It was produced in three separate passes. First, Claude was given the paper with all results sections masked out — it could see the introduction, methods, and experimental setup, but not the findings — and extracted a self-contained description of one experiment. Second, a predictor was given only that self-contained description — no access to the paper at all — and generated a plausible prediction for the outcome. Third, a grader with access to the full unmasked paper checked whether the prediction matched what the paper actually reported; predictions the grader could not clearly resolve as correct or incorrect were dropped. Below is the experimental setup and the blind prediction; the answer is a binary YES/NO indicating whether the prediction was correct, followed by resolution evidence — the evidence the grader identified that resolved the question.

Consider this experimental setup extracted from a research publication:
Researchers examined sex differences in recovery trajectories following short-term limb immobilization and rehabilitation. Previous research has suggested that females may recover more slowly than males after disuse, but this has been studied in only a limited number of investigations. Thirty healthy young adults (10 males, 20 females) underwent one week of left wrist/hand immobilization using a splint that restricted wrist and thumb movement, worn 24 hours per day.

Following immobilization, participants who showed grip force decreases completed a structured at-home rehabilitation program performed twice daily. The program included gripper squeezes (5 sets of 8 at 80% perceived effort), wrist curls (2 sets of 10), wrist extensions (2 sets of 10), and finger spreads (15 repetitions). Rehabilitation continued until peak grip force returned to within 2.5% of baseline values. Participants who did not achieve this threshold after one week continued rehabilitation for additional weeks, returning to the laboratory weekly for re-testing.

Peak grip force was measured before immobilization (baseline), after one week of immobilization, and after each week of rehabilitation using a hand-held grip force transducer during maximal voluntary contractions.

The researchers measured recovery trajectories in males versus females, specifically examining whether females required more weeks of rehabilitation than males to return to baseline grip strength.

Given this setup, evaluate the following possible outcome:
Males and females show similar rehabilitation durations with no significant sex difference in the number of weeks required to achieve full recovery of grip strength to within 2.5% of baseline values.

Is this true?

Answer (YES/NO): YES